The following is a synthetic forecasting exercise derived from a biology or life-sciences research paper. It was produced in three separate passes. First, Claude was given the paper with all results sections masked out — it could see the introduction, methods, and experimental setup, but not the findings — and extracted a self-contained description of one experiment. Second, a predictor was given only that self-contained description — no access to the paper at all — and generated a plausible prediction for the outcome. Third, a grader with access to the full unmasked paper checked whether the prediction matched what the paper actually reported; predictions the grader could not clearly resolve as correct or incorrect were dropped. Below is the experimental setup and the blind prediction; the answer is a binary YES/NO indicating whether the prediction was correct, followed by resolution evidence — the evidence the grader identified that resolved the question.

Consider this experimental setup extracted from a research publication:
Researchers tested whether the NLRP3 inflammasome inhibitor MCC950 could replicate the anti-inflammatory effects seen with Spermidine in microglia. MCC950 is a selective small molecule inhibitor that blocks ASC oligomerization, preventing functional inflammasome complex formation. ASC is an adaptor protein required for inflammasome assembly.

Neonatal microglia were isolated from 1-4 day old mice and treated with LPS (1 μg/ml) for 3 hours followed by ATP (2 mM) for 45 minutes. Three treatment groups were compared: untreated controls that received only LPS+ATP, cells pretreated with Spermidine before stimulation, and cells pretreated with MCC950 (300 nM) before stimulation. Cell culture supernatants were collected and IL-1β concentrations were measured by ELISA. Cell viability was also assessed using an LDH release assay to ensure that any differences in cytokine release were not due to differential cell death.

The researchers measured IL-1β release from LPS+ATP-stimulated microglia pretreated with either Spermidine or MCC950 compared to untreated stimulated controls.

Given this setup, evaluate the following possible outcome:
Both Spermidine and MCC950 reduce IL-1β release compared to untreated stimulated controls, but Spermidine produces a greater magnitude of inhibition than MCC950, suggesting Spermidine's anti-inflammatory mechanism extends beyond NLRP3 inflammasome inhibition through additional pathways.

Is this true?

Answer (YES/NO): NO